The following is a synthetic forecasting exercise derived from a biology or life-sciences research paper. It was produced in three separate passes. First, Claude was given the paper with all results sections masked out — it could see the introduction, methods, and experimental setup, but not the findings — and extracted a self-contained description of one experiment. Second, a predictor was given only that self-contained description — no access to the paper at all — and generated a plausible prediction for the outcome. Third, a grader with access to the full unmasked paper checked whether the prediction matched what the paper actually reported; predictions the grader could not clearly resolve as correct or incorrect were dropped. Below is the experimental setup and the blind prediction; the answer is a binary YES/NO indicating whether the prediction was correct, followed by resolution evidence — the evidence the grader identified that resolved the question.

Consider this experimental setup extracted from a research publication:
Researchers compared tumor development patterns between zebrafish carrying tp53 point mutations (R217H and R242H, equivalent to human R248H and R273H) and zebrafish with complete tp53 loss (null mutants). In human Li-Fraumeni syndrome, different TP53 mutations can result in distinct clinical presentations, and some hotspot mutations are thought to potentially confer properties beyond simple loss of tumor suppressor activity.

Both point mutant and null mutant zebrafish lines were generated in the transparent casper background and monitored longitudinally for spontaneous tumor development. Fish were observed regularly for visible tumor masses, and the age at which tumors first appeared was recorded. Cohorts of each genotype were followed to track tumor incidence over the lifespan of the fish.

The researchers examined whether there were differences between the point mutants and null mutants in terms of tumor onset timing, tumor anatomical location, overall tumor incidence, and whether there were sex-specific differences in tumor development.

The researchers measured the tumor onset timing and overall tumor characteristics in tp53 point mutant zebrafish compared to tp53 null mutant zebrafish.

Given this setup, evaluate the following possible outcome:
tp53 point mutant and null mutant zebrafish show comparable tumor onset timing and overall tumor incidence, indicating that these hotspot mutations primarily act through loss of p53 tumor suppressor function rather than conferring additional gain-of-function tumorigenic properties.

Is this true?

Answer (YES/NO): NO